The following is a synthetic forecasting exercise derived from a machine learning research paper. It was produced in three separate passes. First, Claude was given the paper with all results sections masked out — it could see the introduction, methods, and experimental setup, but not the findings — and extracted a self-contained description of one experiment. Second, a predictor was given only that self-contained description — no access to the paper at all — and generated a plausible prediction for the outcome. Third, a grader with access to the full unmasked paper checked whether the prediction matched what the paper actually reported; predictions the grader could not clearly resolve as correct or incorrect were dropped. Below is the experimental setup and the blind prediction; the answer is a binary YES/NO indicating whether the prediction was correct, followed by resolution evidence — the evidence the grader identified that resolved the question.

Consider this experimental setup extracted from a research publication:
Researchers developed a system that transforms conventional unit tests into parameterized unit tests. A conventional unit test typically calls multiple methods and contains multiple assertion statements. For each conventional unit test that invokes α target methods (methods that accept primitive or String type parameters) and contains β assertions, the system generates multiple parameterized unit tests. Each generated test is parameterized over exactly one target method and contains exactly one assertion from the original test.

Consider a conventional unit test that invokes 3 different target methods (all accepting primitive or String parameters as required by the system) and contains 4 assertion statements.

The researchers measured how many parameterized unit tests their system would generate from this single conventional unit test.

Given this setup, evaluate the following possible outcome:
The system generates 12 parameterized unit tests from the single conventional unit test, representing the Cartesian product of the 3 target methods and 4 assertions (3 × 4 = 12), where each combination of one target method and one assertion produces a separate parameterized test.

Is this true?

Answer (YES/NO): YES